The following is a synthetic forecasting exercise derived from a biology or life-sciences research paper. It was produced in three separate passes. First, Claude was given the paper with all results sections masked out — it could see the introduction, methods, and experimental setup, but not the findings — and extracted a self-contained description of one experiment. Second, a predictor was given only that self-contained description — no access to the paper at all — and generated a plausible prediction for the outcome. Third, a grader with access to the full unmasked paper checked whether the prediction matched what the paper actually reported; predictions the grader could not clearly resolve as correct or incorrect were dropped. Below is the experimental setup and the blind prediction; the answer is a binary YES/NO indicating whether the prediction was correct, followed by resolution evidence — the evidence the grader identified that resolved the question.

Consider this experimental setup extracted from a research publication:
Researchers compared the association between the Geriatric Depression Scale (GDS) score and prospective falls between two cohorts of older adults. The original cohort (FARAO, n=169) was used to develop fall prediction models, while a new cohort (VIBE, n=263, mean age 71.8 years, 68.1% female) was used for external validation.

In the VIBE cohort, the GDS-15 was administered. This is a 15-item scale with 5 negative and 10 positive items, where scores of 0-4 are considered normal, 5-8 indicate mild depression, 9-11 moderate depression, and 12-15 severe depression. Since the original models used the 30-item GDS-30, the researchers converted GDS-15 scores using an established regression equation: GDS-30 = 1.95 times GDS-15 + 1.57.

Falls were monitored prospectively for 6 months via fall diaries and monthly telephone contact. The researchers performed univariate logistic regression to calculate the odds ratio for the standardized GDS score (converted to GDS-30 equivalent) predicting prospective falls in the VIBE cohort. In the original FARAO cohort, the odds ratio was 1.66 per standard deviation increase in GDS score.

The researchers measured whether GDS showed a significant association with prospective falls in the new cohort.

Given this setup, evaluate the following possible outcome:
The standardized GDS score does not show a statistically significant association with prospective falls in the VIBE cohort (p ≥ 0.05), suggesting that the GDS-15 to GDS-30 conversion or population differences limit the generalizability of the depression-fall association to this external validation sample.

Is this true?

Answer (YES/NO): NO